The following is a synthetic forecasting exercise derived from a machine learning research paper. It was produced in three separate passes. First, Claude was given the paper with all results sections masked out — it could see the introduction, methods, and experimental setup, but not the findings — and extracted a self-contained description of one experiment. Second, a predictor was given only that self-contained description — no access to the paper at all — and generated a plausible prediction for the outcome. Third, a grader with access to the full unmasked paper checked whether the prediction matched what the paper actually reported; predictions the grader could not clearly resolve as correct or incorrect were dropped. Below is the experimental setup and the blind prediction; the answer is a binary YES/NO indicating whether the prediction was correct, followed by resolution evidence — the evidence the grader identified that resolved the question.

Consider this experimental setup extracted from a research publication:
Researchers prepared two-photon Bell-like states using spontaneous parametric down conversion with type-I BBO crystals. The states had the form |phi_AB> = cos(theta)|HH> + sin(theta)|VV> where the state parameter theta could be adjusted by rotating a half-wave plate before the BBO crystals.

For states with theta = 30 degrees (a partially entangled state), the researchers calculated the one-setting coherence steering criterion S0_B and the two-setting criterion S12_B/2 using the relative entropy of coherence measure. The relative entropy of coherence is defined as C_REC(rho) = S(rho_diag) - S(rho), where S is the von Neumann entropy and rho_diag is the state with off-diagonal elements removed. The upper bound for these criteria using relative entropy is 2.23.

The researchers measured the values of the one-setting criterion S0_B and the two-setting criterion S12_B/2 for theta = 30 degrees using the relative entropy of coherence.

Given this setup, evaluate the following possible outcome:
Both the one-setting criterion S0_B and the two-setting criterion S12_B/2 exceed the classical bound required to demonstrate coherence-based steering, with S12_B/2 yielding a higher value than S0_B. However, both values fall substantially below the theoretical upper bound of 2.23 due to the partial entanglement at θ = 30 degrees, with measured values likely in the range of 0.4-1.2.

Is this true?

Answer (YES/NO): NO